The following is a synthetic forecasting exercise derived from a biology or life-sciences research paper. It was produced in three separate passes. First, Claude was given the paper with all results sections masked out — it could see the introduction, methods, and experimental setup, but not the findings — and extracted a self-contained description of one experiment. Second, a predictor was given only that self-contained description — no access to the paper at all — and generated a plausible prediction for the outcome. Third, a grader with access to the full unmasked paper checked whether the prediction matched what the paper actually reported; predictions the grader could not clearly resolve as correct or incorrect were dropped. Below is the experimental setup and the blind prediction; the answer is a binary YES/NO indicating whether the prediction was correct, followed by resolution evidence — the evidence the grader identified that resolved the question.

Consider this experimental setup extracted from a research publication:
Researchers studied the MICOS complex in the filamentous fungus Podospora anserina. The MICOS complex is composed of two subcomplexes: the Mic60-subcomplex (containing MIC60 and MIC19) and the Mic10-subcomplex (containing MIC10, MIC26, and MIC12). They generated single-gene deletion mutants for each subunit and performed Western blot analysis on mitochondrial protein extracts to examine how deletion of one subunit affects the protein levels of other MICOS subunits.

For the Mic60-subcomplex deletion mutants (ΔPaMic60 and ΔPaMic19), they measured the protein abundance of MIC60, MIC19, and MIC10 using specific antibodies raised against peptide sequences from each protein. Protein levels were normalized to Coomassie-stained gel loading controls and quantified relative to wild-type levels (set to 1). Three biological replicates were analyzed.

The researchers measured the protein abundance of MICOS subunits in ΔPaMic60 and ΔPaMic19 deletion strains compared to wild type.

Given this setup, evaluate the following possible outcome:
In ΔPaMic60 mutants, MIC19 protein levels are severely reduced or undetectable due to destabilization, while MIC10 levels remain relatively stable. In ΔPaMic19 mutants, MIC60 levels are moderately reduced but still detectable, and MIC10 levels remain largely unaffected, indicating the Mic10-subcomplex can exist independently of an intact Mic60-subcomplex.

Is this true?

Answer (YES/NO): NO